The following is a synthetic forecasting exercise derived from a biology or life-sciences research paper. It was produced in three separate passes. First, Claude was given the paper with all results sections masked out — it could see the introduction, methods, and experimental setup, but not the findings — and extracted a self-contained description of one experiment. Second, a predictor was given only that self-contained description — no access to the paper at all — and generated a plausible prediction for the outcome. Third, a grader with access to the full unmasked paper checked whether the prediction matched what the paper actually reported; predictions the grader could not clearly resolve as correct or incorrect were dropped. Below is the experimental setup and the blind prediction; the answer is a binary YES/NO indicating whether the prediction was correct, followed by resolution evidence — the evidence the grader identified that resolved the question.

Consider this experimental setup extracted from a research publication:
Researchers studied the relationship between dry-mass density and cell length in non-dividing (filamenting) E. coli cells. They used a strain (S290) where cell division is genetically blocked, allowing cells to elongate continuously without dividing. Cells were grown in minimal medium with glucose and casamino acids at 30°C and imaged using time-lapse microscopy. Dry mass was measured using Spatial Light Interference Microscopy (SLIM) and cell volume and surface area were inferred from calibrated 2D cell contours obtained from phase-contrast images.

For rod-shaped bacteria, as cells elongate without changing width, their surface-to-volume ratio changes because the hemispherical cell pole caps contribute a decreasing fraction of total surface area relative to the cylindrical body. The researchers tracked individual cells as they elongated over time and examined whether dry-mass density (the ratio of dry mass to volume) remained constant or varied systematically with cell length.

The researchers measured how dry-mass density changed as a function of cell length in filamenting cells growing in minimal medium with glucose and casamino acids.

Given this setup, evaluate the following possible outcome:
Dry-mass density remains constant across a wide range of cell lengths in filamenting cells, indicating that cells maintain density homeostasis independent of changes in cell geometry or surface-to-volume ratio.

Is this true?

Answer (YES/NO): NO